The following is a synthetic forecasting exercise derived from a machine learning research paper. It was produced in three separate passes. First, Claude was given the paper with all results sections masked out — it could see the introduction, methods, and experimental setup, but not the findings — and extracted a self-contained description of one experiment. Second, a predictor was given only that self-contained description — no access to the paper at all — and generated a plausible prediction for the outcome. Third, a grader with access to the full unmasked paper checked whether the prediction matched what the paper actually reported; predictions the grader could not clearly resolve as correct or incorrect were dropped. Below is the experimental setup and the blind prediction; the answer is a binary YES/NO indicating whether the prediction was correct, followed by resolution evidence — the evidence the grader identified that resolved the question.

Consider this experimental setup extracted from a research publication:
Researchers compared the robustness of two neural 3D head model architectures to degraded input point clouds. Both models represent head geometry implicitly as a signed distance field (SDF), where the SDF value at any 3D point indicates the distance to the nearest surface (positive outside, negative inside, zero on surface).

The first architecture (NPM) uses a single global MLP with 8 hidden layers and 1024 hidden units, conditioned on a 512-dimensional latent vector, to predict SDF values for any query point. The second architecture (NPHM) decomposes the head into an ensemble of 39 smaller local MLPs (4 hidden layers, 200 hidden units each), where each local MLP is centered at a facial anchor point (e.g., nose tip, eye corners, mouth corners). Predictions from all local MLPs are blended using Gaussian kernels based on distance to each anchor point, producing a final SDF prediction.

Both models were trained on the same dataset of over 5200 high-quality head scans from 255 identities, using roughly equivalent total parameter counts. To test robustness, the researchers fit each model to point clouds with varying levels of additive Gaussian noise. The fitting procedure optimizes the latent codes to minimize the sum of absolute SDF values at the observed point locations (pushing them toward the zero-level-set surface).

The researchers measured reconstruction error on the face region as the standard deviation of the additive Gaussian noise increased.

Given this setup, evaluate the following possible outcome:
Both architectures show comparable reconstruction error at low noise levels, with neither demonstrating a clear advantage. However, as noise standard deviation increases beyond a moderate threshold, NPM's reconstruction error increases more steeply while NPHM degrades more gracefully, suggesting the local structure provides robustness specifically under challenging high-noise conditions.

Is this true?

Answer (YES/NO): NO